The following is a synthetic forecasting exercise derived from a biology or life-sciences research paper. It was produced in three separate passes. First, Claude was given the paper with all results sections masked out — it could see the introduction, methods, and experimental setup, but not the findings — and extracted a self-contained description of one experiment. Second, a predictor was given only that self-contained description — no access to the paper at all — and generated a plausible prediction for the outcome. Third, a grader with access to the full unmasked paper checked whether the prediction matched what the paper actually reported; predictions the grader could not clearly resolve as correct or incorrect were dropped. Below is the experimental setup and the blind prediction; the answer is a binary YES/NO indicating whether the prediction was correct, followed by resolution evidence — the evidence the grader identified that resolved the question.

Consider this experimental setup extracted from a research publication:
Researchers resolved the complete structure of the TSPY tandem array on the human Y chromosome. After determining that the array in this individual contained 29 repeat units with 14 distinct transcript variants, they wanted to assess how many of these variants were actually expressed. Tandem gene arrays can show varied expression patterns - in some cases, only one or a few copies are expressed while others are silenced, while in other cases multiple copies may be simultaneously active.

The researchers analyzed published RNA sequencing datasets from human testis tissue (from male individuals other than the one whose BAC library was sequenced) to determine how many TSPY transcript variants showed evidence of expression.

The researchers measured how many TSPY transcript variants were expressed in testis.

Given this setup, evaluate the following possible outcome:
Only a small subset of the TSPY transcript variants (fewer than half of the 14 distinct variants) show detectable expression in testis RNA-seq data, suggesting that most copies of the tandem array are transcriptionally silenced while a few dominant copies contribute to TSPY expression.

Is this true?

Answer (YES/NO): NO